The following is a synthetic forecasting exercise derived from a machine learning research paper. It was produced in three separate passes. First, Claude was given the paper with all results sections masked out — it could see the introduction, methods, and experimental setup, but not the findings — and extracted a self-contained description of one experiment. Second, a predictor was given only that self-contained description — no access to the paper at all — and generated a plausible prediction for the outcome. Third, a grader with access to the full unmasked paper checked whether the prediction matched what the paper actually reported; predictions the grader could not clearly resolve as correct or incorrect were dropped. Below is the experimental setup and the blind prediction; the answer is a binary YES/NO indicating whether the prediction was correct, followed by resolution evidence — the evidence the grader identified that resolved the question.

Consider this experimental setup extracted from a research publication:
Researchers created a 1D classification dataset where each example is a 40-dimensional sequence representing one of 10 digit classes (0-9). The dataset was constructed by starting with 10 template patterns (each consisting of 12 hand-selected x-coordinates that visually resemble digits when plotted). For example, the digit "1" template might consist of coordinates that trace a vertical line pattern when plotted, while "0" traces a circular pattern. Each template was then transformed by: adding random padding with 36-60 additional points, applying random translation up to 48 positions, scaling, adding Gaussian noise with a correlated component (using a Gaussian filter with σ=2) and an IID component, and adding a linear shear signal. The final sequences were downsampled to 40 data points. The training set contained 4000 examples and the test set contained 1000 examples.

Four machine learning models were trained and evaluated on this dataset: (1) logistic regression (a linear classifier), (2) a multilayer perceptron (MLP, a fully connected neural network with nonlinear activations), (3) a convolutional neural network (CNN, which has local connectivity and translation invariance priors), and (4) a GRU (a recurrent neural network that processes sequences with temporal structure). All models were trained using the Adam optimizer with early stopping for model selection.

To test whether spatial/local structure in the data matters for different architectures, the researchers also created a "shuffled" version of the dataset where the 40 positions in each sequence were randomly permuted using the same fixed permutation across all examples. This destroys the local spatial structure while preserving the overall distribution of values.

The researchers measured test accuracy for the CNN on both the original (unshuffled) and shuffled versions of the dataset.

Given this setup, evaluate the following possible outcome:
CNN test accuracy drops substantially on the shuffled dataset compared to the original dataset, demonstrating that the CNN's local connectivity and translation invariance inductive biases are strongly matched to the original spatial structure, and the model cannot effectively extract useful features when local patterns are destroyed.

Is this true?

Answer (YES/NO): NO